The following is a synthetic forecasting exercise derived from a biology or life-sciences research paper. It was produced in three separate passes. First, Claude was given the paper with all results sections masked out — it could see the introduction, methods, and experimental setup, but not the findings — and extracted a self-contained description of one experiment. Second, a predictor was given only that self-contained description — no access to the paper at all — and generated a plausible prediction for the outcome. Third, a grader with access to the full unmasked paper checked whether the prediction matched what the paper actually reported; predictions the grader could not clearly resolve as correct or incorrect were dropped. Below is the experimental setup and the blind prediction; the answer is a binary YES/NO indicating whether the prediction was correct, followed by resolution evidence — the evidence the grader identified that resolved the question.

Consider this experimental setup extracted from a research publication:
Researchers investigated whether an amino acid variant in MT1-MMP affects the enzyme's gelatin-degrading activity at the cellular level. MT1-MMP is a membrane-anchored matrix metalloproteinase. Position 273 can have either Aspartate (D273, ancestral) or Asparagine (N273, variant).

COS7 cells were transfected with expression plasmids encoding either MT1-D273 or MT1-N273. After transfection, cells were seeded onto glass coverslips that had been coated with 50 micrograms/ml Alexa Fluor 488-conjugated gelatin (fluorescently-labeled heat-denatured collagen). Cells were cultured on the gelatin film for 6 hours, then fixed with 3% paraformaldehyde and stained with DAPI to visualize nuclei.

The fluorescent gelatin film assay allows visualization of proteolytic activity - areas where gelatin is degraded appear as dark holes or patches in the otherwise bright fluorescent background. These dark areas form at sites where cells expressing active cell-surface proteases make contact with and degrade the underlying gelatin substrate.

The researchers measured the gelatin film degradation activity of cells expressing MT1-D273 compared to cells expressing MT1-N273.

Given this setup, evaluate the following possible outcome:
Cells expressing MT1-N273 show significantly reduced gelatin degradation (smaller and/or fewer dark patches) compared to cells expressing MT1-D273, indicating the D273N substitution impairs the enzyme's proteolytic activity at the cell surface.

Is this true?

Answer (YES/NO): NO